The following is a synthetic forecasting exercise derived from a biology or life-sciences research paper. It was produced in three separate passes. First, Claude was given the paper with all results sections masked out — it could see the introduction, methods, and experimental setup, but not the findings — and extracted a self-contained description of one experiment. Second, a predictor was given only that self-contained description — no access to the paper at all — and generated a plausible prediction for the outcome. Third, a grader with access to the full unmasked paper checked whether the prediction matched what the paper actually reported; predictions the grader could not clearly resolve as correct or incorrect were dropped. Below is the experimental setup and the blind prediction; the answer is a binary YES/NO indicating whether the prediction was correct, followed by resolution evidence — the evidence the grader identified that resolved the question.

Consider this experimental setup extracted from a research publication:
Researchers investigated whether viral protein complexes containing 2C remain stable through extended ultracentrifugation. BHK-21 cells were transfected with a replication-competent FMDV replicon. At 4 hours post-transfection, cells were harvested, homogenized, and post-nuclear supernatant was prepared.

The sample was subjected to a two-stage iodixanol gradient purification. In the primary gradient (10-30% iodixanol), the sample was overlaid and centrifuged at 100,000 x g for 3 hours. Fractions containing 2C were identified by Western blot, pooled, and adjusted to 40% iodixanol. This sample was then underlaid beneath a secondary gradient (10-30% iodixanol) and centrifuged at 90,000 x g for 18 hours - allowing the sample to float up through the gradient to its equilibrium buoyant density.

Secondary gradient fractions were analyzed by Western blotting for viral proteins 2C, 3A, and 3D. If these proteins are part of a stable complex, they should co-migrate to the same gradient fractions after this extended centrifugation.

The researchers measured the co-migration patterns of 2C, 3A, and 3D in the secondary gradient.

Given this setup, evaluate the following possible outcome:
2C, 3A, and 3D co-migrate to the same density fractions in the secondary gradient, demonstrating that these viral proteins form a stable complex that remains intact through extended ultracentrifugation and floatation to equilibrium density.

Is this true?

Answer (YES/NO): NO